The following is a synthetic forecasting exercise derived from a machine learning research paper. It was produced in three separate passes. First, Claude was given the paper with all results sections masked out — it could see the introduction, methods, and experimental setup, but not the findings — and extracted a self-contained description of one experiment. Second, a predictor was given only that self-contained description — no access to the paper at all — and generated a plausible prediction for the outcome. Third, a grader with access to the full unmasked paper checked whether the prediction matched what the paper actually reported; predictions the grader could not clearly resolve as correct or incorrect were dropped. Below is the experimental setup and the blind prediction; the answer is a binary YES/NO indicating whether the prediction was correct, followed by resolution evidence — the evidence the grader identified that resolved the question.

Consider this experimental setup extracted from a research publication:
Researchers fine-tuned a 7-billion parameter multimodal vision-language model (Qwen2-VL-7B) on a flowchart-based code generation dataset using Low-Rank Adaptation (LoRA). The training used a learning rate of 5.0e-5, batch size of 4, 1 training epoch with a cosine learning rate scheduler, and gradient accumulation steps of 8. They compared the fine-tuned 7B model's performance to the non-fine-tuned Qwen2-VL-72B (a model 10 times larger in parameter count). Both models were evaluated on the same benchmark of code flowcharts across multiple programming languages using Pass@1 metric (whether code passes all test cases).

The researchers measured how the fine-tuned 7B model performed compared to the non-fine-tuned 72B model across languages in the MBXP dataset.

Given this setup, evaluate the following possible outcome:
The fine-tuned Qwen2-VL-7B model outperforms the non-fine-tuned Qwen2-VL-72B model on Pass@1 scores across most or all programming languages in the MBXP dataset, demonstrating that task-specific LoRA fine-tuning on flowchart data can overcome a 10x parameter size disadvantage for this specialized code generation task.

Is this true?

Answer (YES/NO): NO